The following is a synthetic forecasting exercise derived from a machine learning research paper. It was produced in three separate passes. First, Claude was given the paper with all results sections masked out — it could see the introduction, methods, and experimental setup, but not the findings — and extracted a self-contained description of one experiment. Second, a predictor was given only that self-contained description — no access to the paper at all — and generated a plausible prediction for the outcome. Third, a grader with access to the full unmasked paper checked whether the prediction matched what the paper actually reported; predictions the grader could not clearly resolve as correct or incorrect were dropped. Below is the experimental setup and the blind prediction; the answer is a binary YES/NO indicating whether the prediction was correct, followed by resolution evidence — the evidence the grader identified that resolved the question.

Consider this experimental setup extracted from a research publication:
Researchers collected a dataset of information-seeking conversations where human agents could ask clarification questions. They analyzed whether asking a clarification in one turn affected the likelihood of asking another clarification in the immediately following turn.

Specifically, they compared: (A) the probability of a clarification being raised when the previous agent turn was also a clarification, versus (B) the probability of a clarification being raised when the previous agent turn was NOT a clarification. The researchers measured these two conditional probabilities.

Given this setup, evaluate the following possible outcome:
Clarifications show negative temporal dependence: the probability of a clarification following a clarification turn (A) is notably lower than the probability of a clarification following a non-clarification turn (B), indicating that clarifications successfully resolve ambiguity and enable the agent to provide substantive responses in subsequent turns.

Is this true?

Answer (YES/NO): YES